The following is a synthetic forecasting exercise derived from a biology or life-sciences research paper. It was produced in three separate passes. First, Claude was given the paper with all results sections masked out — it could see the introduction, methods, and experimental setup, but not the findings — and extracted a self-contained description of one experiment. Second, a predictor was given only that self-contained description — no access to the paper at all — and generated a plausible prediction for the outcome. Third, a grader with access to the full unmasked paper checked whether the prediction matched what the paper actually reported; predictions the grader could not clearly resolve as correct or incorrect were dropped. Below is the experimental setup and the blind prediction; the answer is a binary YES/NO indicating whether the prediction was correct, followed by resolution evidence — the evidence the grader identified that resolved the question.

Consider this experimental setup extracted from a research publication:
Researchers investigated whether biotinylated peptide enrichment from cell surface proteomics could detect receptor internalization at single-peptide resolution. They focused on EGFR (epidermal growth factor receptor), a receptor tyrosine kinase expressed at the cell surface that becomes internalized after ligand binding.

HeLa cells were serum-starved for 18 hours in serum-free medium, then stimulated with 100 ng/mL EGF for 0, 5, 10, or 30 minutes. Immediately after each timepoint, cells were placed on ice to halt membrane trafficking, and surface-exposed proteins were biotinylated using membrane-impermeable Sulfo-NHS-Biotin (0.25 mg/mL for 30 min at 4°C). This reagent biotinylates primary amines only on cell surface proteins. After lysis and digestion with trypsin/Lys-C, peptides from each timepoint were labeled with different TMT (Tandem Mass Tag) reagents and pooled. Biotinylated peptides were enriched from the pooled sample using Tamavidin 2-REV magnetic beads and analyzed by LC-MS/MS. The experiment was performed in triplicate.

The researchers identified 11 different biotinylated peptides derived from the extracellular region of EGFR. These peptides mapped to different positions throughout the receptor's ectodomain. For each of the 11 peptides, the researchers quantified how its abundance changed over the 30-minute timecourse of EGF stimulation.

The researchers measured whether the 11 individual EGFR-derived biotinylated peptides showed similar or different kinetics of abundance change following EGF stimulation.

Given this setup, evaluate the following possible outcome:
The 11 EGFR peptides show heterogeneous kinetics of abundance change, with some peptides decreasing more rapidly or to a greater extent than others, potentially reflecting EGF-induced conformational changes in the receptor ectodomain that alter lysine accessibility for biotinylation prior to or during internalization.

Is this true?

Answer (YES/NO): NO